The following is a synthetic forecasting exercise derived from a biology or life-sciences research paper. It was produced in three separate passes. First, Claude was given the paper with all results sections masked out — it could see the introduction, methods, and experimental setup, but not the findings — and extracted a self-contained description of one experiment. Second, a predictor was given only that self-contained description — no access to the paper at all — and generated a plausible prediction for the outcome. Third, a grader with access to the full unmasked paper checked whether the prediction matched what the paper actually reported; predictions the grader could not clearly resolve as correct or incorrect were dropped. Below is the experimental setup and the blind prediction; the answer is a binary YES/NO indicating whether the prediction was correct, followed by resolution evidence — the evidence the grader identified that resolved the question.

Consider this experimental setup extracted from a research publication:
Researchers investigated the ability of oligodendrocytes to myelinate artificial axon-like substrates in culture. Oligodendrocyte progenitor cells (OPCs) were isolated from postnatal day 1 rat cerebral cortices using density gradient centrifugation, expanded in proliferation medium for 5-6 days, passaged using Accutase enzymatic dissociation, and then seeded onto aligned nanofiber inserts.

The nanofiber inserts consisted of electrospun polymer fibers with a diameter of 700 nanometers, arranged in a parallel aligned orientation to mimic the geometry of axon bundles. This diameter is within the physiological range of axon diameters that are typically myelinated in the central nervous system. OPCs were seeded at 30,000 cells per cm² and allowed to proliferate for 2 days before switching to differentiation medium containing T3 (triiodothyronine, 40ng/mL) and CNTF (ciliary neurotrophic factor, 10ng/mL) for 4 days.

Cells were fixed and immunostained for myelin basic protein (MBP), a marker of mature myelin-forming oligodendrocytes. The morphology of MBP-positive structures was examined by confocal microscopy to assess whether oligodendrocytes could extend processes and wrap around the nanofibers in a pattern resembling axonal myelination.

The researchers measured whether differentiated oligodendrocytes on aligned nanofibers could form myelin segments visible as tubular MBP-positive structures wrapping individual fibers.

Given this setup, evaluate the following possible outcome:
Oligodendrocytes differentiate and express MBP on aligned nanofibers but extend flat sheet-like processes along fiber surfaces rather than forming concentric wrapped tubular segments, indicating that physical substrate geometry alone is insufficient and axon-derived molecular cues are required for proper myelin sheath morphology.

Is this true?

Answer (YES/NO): NO